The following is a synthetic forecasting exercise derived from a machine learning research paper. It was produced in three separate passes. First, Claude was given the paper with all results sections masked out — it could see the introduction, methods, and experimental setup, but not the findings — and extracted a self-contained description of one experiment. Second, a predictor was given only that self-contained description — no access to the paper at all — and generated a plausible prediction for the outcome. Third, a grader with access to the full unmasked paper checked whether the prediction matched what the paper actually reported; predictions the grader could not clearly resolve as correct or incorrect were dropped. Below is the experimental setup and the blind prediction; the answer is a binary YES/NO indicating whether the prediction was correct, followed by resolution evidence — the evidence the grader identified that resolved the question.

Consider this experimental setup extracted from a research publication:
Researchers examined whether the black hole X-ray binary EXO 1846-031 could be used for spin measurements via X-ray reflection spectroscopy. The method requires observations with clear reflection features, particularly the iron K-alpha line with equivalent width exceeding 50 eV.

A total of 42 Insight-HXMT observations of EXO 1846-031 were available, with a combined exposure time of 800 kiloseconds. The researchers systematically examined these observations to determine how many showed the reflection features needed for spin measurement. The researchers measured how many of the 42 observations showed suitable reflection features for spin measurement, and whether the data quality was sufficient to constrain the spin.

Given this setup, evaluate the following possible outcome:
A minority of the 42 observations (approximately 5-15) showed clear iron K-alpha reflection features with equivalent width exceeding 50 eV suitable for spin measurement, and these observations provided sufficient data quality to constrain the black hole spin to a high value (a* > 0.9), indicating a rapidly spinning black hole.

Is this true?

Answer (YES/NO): NO